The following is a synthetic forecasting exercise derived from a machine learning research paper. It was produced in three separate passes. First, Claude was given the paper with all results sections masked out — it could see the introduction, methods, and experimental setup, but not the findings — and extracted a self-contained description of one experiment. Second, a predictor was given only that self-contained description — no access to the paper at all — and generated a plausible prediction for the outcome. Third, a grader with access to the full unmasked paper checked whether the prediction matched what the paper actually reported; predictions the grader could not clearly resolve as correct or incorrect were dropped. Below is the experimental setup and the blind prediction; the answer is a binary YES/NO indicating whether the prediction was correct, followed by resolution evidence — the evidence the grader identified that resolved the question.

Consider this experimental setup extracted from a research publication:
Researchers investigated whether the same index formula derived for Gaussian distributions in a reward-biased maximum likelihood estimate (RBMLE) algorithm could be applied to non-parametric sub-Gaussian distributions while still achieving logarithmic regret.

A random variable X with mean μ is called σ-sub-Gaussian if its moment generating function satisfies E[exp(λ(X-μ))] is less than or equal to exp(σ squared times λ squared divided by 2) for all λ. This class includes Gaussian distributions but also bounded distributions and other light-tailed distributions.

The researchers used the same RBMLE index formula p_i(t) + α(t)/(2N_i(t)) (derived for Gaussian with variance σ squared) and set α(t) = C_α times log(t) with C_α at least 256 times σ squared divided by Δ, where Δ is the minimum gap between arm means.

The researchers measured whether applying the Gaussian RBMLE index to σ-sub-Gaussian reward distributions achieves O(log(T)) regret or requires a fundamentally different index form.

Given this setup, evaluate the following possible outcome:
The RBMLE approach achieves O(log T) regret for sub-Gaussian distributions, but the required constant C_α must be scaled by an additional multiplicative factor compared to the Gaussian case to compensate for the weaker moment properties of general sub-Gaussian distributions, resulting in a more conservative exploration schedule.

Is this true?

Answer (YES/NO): NO